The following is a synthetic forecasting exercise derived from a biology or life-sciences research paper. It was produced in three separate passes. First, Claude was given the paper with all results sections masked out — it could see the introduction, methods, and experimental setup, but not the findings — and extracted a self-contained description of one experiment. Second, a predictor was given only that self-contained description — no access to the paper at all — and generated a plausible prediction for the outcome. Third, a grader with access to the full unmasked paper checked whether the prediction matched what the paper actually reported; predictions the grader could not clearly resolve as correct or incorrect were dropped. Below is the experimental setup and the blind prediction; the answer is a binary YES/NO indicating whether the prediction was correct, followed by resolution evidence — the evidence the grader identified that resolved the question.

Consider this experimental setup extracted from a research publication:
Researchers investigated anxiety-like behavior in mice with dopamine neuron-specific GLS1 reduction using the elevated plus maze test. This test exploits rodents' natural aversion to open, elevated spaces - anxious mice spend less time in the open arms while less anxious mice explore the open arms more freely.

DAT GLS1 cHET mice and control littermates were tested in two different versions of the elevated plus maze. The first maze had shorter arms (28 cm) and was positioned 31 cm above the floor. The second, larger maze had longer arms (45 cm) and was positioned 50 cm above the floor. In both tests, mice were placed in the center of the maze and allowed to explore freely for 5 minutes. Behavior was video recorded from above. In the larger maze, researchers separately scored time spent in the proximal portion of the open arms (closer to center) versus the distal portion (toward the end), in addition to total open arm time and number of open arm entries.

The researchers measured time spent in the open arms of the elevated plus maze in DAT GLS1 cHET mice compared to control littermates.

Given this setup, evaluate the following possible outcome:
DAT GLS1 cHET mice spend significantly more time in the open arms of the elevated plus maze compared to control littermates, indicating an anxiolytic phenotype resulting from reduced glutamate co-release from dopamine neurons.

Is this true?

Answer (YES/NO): NO